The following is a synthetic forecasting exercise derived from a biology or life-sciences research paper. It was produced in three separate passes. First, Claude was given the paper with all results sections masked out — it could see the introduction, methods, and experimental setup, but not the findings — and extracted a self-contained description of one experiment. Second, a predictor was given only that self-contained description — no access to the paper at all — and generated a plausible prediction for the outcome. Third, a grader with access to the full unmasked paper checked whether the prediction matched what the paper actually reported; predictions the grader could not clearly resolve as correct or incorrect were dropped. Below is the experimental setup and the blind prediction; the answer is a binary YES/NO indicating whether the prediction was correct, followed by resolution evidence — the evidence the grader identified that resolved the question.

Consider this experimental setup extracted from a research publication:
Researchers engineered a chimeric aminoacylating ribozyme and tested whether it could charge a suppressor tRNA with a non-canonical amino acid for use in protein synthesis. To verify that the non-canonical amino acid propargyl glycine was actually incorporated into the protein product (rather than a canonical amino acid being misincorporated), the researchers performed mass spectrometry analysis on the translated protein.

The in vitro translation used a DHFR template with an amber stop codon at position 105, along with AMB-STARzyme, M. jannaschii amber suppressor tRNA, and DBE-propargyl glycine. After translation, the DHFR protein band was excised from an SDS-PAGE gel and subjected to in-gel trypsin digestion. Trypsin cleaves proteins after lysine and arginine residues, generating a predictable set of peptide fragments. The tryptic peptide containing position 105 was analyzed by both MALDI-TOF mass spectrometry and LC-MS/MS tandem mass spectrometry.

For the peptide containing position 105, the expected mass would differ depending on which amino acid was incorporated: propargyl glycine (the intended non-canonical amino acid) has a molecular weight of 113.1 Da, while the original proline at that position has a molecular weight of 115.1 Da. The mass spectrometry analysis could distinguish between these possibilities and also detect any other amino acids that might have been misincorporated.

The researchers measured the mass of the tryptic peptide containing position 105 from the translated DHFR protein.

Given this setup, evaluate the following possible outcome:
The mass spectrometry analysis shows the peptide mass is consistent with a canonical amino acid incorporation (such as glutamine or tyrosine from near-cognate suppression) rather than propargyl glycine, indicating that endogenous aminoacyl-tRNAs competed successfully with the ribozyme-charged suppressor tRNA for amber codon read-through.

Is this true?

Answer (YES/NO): NO